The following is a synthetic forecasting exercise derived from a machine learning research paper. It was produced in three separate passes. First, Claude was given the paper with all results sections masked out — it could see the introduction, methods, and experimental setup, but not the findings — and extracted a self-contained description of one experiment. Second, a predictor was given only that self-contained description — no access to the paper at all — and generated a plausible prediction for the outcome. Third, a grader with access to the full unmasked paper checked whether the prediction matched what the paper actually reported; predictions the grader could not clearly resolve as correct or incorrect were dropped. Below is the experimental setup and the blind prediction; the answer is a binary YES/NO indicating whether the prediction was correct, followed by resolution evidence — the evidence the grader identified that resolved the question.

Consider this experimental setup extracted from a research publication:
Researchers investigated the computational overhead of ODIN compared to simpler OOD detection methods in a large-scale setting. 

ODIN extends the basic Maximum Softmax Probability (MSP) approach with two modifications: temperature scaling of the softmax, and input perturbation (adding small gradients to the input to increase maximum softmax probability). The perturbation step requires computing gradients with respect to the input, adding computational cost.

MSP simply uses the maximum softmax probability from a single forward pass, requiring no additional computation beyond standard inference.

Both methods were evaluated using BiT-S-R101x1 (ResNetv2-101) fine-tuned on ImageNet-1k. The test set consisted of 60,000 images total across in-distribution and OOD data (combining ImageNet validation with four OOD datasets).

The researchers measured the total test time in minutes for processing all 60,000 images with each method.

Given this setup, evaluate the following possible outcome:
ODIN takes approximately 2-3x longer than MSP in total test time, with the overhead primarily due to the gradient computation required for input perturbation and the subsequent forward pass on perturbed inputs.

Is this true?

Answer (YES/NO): NO